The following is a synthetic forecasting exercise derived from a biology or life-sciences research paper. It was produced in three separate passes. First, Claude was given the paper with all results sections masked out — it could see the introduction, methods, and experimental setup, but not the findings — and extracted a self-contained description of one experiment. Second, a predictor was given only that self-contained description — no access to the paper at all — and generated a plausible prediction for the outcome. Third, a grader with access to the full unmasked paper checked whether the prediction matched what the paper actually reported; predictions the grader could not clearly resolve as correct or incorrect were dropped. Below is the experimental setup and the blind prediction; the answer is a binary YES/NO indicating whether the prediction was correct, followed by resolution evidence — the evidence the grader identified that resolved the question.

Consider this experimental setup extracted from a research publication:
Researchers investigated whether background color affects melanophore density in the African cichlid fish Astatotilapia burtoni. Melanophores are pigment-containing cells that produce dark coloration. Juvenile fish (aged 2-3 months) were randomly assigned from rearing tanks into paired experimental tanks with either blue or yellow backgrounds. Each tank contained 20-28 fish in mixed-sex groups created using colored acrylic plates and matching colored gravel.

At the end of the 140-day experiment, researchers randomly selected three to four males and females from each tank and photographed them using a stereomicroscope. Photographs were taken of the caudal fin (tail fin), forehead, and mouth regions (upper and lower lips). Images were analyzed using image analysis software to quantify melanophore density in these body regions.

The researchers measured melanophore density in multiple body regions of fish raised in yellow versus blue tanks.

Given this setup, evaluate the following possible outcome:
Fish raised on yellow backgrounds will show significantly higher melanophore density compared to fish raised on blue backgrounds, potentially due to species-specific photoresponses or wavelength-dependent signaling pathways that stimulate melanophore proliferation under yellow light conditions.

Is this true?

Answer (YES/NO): NO